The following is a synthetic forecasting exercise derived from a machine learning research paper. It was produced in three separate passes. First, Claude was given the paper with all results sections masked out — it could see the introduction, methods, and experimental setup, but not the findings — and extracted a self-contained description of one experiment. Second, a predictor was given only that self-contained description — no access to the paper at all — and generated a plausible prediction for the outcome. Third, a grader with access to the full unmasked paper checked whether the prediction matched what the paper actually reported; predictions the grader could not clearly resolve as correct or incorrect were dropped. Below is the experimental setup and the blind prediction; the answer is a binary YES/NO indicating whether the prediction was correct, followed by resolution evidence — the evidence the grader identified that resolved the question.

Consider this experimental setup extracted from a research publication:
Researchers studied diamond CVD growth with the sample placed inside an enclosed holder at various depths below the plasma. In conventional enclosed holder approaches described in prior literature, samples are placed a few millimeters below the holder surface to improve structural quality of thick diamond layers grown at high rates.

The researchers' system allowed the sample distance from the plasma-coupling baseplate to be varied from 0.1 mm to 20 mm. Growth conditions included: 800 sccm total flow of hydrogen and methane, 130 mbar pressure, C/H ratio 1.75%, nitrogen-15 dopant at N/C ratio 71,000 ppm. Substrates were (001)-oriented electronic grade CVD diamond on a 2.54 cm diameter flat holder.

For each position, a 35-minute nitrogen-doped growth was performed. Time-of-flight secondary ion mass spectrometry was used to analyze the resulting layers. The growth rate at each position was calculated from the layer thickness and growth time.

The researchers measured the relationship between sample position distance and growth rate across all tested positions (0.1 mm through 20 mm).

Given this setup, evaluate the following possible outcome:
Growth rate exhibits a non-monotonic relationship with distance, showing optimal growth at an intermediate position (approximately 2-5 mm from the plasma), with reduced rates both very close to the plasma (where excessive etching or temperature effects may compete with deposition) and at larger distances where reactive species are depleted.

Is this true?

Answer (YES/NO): NO